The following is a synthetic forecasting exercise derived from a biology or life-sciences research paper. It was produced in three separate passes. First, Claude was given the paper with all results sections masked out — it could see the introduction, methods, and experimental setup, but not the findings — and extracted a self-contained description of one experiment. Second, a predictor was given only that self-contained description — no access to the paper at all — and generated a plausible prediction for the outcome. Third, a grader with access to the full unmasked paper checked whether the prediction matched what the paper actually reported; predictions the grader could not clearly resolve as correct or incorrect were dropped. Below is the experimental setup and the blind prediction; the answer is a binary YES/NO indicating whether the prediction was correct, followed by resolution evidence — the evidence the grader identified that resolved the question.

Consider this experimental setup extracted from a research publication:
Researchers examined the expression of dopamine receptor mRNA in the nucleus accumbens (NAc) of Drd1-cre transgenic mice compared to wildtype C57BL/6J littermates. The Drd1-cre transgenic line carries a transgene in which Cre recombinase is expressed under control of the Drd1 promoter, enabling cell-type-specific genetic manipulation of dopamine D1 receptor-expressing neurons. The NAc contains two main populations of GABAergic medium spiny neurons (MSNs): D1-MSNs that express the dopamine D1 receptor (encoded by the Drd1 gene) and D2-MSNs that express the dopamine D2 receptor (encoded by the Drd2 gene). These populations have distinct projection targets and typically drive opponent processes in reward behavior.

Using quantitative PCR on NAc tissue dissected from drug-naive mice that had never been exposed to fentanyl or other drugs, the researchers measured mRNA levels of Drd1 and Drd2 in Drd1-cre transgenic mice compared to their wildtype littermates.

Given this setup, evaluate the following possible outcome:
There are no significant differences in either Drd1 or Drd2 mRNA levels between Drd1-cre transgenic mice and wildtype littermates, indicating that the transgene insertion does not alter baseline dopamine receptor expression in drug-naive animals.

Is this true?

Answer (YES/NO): NO